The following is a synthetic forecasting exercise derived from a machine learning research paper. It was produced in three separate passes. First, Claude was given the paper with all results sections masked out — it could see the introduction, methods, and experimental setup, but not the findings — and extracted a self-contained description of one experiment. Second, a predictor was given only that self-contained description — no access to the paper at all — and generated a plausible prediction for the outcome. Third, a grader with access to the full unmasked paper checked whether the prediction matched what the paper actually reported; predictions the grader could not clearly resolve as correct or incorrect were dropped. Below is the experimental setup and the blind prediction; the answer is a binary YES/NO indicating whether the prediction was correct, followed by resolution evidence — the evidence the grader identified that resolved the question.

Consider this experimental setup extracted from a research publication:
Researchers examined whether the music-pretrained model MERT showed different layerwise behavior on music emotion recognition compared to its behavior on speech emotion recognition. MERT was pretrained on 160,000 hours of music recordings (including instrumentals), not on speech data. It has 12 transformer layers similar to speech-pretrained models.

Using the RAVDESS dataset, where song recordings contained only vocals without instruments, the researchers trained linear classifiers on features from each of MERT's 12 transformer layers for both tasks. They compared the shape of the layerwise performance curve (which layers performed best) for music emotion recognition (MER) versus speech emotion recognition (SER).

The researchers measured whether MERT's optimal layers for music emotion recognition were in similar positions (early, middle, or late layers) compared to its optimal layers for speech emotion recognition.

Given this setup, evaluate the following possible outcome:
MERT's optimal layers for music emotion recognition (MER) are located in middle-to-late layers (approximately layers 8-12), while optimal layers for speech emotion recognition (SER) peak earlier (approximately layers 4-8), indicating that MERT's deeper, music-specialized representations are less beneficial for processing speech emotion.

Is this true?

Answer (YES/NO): NO